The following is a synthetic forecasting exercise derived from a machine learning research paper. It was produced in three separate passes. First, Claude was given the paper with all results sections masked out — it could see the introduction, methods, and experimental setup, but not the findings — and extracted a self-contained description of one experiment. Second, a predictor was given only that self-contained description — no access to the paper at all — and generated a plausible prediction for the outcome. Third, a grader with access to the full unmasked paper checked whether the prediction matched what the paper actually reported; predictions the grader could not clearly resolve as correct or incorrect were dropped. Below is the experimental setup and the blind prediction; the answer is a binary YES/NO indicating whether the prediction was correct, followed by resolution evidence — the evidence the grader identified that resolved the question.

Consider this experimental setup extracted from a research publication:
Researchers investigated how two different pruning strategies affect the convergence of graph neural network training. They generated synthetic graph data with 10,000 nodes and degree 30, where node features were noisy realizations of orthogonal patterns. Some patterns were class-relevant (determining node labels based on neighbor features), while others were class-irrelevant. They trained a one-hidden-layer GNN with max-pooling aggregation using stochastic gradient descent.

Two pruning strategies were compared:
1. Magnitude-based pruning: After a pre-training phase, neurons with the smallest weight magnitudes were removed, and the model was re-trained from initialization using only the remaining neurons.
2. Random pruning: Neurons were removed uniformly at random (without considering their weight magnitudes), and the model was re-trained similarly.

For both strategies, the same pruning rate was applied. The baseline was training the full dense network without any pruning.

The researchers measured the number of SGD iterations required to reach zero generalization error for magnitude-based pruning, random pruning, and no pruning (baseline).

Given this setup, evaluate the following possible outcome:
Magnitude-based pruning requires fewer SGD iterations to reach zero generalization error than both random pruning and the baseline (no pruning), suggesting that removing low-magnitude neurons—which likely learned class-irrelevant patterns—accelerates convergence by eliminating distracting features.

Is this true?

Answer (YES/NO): YES